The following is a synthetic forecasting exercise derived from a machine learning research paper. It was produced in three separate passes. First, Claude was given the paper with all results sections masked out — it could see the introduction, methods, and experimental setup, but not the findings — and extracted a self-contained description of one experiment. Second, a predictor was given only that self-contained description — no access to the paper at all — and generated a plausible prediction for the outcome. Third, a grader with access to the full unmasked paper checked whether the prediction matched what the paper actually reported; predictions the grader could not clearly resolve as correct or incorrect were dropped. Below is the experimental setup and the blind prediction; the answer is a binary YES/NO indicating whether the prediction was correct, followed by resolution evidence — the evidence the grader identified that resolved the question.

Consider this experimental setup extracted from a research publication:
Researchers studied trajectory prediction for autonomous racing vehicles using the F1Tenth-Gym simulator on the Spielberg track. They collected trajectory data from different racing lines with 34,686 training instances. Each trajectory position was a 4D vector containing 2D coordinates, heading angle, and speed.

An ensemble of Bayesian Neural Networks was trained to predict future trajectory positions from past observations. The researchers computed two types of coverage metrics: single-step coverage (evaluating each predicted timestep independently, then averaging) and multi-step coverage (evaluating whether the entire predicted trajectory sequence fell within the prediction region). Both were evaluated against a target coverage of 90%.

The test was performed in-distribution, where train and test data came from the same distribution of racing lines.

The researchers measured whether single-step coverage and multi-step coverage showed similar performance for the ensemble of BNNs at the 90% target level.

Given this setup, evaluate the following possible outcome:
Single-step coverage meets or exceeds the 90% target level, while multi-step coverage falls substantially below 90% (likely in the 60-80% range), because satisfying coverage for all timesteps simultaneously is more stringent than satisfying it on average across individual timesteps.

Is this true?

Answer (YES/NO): YES